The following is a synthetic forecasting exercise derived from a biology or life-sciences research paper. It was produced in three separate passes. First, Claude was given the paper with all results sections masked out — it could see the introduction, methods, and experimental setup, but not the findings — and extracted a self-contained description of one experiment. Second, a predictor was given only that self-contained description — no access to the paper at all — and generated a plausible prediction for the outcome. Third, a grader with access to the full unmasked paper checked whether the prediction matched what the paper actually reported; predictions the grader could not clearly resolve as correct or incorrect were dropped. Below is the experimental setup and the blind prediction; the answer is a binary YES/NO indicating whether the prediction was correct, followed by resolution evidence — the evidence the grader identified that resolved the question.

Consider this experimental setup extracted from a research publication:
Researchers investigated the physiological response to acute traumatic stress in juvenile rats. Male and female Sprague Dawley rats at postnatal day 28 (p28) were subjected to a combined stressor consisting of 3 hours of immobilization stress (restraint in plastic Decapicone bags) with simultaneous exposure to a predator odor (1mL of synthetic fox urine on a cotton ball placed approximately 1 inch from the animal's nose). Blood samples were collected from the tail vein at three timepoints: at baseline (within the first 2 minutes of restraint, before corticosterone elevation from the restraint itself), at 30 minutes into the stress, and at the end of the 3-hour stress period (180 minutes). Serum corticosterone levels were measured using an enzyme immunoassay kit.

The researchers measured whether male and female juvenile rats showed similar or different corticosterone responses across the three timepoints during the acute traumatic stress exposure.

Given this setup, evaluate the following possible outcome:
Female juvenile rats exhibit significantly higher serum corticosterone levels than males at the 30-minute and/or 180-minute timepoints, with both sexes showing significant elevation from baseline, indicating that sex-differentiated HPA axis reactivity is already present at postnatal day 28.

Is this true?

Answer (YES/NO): YES